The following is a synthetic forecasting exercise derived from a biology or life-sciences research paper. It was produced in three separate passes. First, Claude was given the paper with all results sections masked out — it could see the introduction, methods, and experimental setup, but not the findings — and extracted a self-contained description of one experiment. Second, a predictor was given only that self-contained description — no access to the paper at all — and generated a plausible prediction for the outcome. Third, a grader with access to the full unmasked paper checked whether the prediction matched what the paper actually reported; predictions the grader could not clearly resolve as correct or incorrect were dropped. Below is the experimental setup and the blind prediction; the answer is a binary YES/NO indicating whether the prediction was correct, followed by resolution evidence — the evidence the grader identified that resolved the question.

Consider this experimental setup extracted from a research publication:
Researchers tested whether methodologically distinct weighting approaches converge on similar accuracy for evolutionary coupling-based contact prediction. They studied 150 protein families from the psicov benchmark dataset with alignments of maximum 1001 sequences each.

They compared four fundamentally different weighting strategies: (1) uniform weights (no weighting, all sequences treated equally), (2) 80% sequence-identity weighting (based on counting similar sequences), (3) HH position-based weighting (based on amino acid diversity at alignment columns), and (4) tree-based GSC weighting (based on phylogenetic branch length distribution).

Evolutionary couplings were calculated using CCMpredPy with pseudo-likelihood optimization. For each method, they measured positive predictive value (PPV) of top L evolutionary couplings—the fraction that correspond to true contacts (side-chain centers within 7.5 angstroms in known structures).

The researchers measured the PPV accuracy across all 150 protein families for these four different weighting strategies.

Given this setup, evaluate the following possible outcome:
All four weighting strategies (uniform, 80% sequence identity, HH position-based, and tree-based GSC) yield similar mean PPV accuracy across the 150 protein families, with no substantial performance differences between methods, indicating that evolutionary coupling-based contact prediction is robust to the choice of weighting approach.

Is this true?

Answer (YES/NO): NO